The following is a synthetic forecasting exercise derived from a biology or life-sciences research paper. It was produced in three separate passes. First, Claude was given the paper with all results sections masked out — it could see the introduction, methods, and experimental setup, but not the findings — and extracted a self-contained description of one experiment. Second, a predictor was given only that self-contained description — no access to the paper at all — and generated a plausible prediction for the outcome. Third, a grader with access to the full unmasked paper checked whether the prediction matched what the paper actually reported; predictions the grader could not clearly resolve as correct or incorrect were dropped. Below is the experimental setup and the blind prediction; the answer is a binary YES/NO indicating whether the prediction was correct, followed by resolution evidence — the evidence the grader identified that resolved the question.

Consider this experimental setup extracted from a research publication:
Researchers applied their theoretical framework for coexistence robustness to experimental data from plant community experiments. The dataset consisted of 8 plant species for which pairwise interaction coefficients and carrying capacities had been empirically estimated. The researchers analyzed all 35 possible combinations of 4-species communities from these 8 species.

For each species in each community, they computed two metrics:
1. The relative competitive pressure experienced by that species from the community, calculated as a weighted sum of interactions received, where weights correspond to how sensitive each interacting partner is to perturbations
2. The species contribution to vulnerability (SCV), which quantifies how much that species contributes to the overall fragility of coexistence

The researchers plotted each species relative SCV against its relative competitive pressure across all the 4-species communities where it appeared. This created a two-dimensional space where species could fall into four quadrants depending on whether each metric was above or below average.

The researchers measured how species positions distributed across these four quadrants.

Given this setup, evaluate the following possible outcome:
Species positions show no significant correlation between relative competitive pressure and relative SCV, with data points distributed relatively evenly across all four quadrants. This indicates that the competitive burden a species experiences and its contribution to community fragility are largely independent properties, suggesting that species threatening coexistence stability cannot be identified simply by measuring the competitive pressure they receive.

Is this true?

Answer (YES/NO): NO